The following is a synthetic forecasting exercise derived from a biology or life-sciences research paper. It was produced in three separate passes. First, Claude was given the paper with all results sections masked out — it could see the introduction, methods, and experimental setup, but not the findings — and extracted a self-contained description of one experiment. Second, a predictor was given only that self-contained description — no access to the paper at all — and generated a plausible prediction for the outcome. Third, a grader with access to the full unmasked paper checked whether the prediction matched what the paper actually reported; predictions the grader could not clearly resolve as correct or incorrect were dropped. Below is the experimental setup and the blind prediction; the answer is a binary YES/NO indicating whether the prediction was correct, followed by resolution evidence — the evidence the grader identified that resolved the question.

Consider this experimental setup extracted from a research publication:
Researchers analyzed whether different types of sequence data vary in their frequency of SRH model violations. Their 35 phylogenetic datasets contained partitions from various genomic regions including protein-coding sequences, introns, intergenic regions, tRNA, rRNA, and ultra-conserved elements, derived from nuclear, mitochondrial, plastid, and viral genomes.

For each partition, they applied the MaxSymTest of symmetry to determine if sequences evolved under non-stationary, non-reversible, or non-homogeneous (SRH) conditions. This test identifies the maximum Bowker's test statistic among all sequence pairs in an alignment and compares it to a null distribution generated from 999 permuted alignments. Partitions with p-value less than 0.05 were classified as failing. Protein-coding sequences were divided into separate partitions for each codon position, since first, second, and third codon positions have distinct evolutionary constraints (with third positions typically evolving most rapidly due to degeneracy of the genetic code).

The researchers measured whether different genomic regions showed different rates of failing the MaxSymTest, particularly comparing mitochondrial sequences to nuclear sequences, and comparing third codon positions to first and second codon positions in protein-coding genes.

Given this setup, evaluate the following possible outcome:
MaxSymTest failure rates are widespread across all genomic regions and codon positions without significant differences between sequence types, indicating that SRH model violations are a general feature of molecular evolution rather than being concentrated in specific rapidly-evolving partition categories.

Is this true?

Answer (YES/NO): NO